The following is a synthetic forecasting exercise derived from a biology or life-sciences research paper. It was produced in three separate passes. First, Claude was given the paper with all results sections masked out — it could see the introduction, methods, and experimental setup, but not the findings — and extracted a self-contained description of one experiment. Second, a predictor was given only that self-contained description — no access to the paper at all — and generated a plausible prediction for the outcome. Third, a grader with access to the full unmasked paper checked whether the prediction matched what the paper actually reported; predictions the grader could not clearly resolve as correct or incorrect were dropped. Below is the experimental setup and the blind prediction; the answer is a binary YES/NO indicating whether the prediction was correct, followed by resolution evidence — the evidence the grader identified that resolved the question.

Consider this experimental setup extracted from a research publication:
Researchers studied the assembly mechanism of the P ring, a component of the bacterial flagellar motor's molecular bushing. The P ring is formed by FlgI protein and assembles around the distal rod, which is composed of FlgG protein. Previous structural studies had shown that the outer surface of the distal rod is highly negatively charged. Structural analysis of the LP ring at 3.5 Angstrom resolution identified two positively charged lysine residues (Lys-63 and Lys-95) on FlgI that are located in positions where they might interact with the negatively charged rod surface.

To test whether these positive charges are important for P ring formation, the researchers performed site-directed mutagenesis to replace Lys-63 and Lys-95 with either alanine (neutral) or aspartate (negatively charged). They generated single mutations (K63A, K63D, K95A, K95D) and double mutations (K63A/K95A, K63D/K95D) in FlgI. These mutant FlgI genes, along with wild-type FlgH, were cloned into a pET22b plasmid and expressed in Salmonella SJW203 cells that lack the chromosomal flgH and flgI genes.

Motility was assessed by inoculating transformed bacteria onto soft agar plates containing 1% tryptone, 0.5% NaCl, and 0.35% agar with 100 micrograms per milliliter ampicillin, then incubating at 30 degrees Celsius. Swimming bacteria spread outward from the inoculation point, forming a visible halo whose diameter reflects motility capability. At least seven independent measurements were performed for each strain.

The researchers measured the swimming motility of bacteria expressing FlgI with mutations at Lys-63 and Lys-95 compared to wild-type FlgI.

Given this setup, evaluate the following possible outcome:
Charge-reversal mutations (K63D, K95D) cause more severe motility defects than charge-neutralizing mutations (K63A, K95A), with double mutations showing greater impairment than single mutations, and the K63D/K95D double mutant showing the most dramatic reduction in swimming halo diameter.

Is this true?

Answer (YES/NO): NO